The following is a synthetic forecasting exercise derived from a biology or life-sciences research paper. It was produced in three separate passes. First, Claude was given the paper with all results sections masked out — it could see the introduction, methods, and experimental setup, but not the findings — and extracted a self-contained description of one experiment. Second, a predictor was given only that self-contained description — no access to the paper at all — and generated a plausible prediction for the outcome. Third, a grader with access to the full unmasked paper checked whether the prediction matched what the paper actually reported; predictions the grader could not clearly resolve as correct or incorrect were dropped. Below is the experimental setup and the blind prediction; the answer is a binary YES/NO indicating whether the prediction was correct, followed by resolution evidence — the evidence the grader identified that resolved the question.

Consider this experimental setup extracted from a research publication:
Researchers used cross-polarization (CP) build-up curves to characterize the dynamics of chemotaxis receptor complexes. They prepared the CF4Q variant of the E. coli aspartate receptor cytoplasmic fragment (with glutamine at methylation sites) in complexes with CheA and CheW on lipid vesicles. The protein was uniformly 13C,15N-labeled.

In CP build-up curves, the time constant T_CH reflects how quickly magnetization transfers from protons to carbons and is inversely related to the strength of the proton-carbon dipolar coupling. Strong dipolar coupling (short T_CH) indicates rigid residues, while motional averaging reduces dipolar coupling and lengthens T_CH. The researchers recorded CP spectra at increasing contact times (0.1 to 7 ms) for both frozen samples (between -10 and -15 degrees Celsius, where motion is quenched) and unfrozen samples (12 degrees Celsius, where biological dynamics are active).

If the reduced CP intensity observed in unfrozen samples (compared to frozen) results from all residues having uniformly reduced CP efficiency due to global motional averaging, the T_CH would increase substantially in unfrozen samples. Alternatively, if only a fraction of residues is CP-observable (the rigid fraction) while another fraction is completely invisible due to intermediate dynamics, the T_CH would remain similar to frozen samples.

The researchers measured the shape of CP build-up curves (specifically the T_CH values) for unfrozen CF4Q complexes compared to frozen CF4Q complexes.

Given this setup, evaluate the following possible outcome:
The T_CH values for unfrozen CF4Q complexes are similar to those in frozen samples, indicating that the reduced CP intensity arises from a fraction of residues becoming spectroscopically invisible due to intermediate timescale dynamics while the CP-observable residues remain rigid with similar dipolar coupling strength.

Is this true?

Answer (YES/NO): YES